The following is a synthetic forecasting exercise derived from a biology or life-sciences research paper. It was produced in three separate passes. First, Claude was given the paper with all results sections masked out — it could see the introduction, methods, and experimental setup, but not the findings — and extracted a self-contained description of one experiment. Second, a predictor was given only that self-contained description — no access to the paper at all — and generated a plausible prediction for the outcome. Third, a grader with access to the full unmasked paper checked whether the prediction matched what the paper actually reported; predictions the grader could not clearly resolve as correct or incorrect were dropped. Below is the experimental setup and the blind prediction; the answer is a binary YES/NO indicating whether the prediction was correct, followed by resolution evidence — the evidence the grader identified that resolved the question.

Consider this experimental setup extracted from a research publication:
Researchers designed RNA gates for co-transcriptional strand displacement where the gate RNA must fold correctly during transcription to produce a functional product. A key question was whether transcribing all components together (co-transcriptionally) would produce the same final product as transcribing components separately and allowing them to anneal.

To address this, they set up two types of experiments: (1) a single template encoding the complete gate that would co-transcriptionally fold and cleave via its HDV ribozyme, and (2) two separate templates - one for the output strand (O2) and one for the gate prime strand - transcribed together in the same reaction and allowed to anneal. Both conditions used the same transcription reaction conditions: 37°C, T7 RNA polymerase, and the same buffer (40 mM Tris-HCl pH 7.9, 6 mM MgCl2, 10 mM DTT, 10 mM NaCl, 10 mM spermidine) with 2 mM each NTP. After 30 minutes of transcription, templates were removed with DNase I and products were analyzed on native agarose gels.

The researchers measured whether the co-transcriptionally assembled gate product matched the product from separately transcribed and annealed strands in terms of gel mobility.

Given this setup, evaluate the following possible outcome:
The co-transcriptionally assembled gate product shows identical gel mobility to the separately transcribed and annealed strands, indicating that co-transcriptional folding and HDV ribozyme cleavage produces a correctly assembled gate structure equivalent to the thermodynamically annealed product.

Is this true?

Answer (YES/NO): YES